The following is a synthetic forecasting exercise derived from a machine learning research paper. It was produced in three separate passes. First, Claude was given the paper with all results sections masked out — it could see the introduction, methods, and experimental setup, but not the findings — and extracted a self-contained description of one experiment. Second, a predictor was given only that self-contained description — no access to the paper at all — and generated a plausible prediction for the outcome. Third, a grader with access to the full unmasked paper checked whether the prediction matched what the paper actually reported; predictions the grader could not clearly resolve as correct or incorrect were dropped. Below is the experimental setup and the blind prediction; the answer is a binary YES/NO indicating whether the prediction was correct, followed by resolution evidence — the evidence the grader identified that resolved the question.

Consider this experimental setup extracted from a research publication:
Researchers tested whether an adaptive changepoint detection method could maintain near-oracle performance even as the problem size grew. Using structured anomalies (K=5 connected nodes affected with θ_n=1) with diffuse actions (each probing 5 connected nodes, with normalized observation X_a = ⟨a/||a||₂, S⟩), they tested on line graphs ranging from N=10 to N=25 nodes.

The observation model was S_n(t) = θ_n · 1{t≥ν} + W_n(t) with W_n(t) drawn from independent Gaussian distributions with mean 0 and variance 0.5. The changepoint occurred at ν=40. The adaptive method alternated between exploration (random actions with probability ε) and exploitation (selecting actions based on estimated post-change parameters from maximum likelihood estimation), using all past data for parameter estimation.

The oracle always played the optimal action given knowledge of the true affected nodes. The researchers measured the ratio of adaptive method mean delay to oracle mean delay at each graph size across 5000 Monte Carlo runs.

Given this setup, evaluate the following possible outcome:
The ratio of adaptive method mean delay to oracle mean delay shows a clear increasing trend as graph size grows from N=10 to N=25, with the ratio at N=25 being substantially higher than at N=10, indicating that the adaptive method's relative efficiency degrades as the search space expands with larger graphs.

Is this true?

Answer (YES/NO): NO